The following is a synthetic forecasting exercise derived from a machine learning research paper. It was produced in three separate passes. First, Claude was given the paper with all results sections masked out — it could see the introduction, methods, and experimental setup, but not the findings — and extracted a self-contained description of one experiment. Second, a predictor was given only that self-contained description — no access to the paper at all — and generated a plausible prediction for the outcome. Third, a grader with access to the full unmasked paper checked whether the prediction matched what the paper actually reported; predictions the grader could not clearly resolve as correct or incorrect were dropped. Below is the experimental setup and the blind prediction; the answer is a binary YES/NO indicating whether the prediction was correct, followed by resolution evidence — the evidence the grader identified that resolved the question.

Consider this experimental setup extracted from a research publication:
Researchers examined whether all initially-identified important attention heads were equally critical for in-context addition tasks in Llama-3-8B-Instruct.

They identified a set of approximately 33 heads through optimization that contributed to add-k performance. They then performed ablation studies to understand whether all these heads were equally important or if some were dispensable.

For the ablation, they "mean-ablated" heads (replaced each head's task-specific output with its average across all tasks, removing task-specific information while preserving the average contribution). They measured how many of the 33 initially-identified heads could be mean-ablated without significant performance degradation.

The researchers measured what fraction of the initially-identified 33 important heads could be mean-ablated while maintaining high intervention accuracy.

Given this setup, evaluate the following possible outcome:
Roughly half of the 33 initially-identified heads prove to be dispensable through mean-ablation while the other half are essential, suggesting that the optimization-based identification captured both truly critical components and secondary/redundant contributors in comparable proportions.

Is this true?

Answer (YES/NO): NO